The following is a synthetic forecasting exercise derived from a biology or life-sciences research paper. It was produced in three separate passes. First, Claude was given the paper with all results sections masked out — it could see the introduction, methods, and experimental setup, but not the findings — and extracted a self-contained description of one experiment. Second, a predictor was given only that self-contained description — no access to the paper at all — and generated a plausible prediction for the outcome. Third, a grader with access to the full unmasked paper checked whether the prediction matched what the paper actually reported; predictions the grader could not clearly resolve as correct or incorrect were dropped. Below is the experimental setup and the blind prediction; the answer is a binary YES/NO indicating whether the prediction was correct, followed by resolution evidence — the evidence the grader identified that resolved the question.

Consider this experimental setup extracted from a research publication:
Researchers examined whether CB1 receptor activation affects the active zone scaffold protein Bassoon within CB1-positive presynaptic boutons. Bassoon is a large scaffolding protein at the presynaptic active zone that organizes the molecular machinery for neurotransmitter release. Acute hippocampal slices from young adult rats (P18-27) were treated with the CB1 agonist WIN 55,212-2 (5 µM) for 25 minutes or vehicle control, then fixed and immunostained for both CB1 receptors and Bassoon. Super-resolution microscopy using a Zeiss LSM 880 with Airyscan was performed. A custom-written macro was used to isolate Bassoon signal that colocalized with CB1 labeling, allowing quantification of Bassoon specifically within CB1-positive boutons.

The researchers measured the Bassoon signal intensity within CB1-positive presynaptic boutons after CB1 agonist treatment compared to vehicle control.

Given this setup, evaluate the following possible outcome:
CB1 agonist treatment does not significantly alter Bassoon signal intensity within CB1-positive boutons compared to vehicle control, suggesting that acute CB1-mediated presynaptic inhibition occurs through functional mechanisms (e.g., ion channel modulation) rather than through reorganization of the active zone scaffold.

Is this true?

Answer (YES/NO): NO